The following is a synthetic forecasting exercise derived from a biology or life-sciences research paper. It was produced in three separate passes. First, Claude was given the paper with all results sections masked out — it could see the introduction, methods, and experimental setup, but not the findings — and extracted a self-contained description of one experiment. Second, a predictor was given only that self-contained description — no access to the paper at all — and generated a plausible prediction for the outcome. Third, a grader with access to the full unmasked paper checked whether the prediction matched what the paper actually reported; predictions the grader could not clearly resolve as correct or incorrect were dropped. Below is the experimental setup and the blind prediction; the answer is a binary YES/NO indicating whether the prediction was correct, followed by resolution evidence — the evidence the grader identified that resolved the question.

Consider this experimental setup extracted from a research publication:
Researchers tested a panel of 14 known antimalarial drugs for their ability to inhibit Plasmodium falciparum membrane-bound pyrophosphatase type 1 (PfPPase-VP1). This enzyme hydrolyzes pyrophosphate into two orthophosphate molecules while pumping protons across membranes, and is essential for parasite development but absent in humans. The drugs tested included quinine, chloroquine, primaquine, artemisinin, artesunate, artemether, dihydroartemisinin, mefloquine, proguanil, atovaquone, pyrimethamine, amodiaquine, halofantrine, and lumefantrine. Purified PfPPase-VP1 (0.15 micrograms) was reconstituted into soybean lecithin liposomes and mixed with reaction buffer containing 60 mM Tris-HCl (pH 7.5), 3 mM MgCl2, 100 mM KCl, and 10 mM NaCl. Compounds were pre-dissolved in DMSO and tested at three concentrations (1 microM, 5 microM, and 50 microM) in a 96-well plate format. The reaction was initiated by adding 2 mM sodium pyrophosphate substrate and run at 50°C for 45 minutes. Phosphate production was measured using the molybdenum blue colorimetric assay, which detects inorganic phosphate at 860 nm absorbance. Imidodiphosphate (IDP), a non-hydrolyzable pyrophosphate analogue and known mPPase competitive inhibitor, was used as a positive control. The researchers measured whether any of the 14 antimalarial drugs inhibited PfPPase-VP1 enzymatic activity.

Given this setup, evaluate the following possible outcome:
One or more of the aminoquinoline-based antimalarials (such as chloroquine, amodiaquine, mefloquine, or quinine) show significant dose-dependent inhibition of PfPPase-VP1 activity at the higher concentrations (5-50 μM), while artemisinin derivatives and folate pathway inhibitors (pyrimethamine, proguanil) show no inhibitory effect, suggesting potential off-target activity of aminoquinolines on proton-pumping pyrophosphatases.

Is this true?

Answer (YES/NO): NO